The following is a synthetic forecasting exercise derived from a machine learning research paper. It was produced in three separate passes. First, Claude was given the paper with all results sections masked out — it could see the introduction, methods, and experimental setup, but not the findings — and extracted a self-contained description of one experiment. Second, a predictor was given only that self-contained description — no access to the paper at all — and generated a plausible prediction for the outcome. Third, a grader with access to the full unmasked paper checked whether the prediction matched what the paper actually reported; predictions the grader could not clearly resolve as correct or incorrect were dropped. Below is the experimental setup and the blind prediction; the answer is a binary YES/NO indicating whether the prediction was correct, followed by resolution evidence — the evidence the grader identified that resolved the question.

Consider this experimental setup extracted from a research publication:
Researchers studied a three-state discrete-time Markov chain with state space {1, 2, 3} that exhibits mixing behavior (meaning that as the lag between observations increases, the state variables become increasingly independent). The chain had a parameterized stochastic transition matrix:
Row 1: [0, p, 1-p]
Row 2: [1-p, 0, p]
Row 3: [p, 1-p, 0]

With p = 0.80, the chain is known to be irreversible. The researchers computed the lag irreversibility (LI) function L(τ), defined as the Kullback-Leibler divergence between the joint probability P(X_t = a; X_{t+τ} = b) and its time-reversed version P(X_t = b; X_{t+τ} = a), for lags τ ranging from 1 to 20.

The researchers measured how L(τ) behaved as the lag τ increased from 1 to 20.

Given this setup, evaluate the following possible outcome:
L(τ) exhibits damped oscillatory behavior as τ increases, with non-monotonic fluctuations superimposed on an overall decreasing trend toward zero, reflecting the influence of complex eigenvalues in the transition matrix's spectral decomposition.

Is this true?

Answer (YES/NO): NO